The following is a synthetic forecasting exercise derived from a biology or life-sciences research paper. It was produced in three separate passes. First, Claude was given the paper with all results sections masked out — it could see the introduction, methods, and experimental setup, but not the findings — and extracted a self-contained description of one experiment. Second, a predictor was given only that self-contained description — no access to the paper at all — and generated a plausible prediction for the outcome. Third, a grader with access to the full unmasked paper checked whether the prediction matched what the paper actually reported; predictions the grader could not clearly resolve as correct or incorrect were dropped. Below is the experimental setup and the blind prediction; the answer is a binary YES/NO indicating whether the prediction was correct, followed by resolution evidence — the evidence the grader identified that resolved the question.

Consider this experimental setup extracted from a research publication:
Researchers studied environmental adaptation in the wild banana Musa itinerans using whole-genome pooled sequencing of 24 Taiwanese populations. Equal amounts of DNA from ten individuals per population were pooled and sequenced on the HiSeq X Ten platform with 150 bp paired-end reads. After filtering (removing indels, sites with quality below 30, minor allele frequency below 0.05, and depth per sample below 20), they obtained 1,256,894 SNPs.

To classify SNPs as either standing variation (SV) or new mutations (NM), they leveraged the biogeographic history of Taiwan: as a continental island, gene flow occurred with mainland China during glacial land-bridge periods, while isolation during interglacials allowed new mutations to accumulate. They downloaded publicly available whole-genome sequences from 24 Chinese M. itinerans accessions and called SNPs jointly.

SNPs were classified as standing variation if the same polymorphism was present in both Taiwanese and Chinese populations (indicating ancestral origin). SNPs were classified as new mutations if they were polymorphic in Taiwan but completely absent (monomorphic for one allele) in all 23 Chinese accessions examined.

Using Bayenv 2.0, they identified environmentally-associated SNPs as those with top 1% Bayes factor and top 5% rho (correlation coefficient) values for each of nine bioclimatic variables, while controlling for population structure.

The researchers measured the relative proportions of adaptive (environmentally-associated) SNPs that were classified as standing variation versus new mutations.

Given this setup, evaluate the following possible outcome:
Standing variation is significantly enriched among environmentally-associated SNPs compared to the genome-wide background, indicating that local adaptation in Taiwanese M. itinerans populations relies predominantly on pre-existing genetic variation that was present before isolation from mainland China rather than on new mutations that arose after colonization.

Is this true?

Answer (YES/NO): YES